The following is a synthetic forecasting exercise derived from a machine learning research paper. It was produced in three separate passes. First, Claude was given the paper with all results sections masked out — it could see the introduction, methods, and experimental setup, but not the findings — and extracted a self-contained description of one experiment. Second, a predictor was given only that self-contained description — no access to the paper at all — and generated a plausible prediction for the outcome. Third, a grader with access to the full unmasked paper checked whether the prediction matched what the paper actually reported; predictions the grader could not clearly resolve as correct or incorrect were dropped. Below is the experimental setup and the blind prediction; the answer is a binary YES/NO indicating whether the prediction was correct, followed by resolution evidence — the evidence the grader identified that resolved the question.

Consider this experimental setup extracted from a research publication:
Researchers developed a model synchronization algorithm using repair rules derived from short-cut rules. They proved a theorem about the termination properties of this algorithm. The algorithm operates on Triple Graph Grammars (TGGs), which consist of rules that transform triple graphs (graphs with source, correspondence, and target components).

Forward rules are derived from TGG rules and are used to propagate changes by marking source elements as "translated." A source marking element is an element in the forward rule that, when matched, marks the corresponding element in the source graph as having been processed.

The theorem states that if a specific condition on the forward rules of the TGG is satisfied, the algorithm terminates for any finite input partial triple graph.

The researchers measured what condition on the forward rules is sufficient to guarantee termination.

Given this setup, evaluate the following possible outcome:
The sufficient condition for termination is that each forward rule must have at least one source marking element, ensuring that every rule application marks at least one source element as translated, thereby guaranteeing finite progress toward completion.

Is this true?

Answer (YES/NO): YES